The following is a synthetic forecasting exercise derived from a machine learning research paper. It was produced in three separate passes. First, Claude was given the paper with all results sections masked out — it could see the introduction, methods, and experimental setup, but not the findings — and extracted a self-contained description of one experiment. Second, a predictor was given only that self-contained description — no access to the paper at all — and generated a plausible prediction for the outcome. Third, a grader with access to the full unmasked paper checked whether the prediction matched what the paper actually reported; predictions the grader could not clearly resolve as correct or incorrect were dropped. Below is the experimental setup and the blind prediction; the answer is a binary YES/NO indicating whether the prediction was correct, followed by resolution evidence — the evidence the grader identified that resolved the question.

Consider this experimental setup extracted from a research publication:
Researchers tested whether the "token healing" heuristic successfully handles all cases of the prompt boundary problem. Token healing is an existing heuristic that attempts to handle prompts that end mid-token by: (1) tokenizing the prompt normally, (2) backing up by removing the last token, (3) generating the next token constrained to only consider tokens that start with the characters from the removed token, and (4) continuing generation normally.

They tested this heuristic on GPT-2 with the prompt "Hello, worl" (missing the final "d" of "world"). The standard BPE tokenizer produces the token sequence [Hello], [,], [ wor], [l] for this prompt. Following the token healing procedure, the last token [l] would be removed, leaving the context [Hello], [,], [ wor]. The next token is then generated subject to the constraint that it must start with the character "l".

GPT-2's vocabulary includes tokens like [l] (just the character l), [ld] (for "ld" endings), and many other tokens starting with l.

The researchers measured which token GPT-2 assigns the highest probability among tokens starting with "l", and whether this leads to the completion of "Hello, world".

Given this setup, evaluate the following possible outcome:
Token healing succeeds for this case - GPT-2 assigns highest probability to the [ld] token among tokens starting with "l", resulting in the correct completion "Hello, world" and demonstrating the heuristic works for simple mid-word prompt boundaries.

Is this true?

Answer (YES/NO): NO